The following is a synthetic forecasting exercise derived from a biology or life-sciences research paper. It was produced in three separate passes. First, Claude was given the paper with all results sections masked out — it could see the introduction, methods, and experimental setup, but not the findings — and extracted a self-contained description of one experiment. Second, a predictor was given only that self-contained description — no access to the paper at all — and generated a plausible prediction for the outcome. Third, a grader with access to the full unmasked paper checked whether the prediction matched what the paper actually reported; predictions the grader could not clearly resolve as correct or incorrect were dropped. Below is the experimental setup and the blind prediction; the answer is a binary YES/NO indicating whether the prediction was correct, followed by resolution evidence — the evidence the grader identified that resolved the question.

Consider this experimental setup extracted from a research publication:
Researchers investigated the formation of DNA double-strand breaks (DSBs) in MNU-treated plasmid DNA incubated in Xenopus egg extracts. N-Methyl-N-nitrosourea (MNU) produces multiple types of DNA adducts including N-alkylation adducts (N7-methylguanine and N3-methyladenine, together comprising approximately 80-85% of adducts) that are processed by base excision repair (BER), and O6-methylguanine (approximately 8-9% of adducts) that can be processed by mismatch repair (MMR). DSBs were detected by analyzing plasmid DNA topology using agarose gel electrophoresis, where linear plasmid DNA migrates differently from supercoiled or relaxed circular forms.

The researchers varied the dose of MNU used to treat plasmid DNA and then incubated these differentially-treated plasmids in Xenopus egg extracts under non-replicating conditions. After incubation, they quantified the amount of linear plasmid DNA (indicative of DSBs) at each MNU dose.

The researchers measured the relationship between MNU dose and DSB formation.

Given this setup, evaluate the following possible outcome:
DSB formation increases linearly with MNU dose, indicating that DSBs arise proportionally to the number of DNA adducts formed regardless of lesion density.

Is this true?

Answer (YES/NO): NO